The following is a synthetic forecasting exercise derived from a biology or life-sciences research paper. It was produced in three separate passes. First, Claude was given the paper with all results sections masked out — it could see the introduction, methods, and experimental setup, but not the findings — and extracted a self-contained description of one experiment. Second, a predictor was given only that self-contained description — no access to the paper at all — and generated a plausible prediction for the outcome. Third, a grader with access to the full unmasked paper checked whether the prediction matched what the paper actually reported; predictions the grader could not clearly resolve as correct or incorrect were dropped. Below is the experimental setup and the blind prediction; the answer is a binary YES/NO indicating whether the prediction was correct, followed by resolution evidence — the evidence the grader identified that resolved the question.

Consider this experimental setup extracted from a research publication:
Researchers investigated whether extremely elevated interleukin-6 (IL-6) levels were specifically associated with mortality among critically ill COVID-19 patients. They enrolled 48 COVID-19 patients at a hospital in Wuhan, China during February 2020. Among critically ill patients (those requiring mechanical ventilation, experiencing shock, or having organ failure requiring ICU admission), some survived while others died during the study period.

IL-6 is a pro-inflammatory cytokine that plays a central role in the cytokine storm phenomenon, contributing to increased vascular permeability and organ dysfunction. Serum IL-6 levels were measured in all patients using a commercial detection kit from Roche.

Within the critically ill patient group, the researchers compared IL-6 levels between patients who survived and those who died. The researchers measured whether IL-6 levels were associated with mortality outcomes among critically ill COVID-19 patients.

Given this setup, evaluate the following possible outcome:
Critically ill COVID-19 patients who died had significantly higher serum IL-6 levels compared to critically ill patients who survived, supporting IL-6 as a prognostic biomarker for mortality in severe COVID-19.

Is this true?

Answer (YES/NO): YES